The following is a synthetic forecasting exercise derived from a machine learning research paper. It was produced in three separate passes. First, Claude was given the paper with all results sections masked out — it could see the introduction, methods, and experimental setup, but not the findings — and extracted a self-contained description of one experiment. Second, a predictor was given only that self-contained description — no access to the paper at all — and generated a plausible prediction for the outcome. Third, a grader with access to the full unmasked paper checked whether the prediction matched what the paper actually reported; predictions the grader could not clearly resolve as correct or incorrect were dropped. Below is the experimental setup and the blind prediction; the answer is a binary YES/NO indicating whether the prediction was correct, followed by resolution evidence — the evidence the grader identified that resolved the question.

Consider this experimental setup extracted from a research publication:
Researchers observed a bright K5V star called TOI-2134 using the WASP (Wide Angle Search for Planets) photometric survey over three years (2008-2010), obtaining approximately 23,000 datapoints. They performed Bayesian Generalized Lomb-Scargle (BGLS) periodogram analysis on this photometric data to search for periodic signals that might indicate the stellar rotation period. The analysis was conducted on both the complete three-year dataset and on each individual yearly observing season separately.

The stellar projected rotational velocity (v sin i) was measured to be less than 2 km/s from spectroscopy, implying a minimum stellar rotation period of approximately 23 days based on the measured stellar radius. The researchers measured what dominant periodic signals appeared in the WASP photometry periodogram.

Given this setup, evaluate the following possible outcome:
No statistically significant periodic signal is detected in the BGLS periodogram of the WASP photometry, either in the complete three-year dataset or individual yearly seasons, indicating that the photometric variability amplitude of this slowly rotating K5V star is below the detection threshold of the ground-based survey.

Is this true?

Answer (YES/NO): NO